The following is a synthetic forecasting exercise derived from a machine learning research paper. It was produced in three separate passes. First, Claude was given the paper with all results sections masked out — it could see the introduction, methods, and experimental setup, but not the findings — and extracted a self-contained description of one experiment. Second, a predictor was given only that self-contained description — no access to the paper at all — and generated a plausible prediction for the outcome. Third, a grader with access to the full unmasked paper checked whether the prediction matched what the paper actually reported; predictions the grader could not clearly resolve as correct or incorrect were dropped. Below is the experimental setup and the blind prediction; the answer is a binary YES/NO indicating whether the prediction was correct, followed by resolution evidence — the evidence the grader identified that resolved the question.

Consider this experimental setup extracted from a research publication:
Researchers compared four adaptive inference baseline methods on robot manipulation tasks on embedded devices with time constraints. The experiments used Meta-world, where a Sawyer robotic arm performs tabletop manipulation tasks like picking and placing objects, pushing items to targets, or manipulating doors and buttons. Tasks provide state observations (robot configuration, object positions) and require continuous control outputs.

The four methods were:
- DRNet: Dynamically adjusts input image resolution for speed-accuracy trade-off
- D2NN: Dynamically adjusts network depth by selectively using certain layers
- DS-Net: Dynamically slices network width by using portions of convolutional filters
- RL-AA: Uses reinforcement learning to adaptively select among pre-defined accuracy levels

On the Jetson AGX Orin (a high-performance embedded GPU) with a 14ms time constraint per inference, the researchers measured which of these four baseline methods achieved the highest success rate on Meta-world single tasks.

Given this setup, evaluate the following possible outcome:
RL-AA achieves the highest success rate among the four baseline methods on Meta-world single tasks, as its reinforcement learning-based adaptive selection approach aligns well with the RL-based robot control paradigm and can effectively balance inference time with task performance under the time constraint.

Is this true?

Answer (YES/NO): NO